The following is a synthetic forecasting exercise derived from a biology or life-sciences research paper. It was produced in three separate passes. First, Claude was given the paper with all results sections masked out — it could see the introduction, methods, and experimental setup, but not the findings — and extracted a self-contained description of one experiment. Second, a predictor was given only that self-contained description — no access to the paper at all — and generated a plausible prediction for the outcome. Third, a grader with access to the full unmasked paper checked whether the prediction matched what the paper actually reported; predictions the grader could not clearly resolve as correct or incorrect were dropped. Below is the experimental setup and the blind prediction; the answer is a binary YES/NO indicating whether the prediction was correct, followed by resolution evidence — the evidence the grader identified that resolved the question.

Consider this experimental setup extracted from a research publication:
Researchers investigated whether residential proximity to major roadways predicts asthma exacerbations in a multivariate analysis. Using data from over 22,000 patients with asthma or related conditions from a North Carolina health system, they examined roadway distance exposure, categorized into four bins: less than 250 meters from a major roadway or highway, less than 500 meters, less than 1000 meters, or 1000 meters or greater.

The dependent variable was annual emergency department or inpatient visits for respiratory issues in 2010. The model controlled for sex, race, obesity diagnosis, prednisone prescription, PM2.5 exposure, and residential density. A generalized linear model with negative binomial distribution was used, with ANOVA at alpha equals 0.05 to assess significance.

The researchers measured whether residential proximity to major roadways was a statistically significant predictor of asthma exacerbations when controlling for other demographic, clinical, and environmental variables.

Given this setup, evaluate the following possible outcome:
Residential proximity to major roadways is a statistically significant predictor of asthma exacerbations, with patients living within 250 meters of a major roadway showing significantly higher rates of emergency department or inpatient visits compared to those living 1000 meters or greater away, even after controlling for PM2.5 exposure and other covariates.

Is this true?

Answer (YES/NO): NO